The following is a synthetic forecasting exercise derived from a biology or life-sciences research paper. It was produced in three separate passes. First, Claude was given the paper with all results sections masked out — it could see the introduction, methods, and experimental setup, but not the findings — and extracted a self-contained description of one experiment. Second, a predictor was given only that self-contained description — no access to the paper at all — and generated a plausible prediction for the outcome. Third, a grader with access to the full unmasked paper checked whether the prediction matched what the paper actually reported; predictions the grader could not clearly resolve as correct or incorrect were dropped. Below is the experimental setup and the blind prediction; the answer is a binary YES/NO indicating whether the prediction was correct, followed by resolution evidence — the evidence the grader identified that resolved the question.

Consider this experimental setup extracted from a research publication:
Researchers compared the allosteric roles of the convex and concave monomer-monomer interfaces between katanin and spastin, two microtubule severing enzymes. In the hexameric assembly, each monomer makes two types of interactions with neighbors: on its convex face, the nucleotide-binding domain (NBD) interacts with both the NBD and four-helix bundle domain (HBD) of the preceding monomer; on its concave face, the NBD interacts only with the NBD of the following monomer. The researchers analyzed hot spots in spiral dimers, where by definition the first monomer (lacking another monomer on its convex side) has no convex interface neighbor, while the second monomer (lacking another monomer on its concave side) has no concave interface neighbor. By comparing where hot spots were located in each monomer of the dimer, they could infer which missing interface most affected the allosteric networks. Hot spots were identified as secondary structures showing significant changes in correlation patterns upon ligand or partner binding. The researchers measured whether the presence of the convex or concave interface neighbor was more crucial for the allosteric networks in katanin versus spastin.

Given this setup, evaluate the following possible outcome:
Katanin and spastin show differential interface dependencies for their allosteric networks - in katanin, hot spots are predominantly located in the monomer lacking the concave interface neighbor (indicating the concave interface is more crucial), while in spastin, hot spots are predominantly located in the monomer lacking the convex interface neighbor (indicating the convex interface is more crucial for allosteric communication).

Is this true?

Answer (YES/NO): NO